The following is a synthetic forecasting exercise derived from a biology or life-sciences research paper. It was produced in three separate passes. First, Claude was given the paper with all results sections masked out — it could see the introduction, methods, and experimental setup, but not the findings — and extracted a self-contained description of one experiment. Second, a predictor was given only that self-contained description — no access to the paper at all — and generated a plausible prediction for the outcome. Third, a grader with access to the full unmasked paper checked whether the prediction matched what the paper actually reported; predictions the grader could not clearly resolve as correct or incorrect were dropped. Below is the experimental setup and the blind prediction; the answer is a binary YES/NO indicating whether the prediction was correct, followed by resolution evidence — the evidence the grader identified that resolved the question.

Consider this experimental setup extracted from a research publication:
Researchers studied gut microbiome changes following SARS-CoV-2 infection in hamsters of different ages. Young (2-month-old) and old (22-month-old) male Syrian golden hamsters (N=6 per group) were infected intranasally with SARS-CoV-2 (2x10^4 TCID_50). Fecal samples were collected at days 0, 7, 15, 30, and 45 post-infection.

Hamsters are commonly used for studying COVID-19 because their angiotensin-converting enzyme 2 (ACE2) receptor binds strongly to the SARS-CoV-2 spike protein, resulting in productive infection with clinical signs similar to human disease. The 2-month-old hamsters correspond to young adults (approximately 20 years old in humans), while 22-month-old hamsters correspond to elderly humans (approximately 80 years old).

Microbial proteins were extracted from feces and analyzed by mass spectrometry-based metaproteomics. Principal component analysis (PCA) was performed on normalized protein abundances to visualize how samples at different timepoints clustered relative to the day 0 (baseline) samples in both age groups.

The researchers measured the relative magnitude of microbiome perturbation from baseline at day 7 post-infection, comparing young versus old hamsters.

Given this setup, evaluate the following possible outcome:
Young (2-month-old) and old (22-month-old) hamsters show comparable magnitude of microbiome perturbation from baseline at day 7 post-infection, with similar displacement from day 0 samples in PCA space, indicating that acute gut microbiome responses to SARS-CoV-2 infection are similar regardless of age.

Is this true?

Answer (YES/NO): NO